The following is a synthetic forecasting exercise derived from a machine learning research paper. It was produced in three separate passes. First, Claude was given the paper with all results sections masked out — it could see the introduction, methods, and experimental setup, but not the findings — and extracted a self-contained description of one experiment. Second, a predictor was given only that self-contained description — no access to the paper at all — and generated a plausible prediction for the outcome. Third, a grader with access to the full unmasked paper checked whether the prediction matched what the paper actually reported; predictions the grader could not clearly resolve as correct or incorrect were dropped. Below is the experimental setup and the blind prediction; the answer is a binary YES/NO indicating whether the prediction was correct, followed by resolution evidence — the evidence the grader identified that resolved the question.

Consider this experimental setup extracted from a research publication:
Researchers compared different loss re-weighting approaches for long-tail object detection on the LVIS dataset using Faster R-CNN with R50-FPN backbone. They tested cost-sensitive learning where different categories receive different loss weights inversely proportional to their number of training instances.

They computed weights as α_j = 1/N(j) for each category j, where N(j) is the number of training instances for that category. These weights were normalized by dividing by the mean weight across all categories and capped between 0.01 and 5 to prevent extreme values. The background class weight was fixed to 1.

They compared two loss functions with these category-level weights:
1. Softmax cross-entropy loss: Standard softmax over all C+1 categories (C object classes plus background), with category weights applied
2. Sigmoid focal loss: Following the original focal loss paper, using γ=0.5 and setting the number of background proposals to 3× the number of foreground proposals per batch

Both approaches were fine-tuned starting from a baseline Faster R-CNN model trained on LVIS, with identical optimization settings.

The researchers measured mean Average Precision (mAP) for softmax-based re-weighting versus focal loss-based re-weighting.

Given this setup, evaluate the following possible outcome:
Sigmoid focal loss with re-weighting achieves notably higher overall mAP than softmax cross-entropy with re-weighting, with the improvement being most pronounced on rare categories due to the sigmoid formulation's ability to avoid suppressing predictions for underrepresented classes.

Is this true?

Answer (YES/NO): NO